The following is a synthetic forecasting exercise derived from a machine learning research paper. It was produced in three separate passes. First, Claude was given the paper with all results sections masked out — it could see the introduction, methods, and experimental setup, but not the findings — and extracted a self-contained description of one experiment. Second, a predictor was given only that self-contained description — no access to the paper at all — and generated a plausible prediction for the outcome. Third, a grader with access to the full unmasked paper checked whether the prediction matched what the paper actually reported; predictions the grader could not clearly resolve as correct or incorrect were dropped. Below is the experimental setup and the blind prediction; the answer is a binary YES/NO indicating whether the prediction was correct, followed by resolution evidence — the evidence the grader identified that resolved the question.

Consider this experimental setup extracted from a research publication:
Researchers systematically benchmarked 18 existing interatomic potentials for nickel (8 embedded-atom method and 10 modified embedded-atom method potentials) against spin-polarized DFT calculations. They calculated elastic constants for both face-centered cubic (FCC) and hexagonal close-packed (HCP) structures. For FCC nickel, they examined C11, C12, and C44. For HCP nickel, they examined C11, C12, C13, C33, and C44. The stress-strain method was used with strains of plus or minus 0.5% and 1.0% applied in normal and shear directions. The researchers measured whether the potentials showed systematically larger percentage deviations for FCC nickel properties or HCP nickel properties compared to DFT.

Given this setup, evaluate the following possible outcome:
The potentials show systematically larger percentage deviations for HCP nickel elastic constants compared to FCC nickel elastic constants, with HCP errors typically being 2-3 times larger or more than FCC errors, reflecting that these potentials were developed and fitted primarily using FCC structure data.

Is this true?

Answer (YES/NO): YES